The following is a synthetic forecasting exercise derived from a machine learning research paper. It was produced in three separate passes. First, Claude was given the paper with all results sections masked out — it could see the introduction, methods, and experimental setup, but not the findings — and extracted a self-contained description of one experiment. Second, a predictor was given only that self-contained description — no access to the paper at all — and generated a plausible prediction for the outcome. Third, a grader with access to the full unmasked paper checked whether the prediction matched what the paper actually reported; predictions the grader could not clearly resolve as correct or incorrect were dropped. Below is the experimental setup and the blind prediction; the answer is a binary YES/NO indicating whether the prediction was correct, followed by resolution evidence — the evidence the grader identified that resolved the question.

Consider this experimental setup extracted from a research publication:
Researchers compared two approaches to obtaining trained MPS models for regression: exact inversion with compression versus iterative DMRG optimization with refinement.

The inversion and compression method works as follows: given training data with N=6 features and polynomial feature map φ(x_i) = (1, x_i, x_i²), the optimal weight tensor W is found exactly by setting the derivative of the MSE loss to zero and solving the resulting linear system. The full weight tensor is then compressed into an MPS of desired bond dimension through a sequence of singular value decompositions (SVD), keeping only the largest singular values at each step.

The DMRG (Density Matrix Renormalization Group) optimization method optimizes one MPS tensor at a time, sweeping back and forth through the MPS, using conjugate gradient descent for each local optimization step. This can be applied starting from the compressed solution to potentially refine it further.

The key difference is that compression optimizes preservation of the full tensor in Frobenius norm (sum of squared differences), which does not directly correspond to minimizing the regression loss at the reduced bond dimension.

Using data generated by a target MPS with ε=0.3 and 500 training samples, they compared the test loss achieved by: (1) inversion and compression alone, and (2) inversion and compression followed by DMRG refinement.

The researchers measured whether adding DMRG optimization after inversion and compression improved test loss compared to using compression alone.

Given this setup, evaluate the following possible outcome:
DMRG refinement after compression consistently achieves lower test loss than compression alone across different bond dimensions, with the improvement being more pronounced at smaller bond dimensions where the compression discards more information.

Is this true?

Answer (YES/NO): NO